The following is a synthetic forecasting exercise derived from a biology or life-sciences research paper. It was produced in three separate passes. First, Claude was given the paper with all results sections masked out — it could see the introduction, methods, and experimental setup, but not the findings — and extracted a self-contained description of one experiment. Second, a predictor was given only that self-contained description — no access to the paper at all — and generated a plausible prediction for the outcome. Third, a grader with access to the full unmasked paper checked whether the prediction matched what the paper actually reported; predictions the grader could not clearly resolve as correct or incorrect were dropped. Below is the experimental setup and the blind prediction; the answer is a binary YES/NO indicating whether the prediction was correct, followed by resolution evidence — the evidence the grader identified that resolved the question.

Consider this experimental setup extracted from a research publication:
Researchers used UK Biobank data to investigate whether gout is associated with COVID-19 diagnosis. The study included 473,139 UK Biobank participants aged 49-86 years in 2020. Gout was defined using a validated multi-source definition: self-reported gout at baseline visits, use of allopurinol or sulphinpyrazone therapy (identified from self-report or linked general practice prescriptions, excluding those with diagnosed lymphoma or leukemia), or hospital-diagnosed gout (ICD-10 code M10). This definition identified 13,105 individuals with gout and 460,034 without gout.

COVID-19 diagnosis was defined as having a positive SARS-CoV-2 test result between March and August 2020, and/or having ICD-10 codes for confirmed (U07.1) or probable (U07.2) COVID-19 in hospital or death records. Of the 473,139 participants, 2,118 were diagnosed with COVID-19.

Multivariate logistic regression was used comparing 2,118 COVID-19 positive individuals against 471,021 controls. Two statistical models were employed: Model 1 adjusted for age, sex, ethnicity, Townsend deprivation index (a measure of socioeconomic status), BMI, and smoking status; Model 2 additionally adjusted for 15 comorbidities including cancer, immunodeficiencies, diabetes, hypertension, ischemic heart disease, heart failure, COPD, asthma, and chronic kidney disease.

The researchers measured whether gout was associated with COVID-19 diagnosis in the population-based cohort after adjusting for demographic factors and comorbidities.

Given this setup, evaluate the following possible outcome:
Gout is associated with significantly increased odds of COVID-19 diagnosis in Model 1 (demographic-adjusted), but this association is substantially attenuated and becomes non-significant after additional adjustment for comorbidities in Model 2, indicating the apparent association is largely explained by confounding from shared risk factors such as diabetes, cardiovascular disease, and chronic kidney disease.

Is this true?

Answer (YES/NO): YES